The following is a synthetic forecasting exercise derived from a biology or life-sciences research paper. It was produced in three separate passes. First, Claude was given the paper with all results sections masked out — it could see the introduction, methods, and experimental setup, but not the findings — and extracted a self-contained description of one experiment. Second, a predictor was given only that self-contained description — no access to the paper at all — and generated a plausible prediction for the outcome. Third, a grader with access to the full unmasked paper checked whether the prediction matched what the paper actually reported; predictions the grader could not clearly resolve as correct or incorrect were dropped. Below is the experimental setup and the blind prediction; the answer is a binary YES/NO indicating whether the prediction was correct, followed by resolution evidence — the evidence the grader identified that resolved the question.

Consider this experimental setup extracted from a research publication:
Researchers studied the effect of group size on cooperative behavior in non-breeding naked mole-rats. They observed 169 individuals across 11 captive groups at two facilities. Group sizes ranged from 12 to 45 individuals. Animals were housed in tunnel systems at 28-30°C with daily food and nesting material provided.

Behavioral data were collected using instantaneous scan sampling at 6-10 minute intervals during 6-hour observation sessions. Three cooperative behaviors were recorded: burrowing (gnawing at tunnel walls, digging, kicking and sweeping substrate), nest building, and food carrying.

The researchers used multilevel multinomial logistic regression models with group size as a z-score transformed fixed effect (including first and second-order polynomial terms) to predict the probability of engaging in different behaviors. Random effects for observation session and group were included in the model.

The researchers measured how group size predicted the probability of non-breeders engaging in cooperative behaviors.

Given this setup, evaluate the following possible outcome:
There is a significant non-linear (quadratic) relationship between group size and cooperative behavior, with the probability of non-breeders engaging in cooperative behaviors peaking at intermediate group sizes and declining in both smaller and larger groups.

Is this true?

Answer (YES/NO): NO